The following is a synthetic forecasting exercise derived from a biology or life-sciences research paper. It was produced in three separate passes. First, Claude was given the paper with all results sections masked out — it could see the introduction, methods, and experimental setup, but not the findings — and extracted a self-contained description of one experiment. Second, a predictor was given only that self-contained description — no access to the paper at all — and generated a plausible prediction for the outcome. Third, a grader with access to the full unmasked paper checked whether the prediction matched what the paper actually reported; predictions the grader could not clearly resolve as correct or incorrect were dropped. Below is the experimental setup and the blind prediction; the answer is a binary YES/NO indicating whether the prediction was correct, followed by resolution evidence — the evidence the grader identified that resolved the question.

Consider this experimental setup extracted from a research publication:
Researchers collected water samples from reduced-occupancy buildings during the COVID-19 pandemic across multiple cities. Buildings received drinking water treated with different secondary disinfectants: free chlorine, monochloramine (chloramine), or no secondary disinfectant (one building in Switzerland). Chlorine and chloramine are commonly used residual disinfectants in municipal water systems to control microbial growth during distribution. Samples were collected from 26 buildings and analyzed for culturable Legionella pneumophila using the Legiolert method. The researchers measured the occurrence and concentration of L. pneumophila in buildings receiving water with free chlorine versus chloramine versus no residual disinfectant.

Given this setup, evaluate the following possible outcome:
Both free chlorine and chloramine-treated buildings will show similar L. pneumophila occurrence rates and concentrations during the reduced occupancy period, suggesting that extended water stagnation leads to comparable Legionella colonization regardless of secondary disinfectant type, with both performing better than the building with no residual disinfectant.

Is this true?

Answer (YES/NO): NO